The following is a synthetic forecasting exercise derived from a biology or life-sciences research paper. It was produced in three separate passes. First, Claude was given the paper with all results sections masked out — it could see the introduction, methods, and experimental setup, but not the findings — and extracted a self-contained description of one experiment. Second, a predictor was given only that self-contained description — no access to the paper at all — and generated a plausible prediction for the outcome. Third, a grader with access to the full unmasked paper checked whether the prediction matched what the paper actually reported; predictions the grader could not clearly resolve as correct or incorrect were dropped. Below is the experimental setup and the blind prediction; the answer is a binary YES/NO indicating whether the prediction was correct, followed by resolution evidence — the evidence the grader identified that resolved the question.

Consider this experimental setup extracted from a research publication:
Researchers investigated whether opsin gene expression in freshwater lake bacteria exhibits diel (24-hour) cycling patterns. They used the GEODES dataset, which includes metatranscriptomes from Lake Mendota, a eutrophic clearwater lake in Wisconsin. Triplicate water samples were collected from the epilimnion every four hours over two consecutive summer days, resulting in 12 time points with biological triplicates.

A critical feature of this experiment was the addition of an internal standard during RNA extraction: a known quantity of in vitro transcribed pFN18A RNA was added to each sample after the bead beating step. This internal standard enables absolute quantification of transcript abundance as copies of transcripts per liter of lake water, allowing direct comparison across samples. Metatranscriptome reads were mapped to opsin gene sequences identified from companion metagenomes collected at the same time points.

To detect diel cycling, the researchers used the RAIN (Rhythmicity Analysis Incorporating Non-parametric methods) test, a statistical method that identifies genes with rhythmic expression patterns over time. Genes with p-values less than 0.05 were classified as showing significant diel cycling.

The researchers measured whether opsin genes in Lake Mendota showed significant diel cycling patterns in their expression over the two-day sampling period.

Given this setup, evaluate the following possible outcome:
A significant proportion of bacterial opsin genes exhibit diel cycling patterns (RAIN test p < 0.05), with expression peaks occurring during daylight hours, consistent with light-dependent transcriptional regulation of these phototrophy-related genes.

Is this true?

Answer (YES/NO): NO